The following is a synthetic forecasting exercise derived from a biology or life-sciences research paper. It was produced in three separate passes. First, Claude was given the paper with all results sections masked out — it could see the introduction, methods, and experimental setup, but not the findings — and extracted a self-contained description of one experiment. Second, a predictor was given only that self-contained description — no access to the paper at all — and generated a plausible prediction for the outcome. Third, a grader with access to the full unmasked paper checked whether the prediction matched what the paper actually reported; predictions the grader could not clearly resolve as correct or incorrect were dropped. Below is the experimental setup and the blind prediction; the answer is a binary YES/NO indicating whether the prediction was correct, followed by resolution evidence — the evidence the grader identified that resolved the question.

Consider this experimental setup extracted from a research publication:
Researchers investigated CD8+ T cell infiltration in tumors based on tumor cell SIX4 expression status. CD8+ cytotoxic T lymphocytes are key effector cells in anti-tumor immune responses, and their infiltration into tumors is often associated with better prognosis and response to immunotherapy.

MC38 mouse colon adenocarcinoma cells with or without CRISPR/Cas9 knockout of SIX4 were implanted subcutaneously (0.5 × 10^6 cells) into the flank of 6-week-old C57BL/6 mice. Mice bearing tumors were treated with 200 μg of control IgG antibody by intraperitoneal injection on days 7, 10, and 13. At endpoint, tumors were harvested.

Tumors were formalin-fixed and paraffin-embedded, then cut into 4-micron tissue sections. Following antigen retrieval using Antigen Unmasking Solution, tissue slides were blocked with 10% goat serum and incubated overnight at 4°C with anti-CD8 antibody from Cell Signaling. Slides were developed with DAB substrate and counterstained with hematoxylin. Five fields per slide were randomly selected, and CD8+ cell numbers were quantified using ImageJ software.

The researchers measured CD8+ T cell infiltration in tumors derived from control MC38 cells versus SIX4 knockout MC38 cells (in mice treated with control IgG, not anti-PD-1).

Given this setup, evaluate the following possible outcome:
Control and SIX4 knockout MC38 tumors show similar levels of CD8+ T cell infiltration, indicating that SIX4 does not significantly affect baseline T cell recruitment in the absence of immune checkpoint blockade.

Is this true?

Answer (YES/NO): NO